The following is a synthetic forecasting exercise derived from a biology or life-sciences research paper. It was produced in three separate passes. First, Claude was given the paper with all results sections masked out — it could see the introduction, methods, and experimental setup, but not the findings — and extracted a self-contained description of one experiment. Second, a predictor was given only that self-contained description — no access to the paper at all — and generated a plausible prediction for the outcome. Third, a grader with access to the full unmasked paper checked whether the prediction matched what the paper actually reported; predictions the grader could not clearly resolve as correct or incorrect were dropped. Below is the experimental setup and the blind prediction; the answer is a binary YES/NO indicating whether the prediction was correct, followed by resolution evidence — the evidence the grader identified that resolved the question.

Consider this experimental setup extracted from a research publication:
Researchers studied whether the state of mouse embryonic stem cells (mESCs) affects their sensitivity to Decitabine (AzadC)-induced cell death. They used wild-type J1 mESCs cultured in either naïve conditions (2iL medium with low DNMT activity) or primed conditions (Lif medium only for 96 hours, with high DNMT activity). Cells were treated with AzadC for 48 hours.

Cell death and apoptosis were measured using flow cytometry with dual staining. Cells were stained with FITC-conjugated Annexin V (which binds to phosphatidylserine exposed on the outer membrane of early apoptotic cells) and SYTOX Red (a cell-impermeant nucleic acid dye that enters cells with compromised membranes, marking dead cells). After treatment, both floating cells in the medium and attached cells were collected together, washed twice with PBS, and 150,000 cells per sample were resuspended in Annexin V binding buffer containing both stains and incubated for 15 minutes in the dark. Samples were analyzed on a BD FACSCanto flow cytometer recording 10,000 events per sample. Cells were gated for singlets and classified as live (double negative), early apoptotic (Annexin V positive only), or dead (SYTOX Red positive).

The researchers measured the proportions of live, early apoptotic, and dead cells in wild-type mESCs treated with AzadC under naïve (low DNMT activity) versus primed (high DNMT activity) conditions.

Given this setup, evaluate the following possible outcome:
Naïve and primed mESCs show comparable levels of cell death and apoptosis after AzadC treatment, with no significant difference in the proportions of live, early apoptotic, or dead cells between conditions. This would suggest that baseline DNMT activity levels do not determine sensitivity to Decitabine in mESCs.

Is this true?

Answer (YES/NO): NO